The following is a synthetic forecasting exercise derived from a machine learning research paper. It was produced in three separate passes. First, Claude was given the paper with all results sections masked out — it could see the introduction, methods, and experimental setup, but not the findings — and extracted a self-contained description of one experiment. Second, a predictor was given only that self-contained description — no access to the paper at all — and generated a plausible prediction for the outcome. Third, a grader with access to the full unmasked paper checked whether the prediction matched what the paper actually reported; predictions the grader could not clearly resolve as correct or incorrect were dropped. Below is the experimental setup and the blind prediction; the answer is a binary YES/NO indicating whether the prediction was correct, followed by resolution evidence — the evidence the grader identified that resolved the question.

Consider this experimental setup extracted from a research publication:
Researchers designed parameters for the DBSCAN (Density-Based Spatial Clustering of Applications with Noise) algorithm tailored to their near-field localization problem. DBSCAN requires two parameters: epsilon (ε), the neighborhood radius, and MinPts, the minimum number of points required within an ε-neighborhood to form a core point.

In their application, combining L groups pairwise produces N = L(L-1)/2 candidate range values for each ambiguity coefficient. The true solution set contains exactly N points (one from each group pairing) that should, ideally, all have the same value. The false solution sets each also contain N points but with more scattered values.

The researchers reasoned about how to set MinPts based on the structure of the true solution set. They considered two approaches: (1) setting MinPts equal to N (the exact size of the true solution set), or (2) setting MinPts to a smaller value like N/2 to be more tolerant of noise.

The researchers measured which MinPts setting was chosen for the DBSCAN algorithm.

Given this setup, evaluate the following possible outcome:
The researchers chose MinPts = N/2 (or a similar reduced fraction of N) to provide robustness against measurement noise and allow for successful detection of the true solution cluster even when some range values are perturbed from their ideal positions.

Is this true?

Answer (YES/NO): NO